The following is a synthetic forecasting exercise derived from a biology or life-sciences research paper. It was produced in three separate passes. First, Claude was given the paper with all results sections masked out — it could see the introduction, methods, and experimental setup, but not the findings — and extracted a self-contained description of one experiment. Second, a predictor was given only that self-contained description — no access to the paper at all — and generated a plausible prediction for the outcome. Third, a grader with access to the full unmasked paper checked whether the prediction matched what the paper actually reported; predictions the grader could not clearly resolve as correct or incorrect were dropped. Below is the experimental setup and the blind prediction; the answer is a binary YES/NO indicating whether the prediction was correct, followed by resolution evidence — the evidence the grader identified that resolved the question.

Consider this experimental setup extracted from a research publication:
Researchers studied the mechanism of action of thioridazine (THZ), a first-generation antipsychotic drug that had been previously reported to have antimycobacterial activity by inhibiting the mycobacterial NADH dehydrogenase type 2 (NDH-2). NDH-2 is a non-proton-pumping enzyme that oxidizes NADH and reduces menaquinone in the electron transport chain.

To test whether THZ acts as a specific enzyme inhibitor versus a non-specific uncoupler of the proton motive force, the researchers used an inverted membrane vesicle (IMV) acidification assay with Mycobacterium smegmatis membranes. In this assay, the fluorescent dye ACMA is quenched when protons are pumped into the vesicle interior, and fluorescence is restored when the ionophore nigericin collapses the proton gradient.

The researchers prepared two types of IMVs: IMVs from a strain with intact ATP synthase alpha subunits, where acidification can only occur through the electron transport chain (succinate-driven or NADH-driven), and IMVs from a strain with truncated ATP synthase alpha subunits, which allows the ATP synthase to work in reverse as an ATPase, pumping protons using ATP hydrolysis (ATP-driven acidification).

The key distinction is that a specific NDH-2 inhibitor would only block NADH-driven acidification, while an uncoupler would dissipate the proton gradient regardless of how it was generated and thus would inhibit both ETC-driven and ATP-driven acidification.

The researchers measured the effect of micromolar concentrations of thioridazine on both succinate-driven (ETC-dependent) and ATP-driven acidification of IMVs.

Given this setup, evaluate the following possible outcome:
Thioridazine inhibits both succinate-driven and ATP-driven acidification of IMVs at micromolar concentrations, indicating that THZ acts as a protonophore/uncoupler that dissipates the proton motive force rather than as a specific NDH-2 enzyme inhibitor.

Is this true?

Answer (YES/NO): YES